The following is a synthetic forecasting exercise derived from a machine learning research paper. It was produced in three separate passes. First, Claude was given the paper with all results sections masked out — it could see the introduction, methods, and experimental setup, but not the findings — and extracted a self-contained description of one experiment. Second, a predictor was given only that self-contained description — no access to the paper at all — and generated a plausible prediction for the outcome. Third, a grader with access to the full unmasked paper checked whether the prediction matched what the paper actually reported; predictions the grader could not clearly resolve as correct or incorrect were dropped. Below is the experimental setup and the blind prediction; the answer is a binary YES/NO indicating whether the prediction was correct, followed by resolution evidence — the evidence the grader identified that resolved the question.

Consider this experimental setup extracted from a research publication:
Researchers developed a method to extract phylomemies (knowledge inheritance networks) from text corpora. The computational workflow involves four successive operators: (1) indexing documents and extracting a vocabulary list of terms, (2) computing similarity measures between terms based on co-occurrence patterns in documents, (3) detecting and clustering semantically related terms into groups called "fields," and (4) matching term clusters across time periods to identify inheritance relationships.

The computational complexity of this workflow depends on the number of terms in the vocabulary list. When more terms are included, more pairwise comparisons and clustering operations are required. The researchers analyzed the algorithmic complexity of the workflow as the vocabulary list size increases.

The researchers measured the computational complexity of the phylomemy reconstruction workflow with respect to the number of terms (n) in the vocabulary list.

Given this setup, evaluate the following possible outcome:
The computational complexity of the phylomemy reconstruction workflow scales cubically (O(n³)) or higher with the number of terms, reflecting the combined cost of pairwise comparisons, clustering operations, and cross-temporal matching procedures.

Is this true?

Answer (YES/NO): NO